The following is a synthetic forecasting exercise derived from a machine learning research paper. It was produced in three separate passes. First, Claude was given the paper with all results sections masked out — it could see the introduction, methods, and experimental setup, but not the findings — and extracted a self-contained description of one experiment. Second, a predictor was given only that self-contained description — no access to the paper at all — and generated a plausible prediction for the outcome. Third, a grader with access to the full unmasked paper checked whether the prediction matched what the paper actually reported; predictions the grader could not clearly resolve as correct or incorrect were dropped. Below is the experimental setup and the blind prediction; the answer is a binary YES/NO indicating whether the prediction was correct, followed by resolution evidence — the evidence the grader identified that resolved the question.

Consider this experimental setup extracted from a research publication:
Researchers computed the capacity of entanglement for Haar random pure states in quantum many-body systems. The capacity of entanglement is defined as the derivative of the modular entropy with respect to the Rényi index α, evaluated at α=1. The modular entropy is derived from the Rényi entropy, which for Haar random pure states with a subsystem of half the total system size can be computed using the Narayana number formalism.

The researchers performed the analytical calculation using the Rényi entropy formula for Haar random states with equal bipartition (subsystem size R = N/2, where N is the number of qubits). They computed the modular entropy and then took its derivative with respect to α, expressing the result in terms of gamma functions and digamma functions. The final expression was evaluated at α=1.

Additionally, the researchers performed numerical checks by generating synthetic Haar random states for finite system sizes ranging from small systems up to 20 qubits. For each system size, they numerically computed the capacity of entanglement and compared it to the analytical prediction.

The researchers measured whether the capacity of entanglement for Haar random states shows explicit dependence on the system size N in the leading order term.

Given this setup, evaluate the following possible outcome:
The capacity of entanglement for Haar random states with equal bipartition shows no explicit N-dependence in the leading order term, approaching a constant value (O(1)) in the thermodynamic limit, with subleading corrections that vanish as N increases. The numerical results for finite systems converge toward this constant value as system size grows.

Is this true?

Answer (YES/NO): YES